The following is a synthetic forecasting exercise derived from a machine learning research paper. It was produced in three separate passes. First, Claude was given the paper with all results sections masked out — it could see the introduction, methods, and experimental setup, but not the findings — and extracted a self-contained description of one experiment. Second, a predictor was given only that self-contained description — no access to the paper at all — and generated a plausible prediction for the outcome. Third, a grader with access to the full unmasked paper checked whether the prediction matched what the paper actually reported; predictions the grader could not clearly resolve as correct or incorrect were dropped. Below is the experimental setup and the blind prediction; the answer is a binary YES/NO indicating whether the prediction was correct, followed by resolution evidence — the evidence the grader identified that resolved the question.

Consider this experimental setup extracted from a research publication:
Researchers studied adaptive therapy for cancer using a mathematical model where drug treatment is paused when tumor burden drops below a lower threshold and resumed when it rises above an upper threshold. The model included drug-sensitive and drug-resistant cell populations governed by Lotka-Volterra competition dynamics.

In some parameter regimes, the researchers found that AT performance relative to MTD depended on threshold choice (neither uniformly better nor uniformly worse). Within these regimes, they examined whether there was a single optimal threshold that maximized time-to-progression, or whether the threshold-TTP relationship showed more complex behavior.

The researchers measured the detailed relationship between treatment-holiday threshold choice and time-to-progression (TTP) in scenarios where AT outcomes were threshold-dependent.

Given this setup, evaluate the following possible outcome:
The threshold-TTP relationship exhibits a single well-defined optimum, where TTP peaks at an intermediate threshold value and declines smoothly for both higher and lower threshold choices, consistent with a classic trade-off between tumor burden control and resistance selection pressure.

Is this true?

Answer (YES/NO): NO